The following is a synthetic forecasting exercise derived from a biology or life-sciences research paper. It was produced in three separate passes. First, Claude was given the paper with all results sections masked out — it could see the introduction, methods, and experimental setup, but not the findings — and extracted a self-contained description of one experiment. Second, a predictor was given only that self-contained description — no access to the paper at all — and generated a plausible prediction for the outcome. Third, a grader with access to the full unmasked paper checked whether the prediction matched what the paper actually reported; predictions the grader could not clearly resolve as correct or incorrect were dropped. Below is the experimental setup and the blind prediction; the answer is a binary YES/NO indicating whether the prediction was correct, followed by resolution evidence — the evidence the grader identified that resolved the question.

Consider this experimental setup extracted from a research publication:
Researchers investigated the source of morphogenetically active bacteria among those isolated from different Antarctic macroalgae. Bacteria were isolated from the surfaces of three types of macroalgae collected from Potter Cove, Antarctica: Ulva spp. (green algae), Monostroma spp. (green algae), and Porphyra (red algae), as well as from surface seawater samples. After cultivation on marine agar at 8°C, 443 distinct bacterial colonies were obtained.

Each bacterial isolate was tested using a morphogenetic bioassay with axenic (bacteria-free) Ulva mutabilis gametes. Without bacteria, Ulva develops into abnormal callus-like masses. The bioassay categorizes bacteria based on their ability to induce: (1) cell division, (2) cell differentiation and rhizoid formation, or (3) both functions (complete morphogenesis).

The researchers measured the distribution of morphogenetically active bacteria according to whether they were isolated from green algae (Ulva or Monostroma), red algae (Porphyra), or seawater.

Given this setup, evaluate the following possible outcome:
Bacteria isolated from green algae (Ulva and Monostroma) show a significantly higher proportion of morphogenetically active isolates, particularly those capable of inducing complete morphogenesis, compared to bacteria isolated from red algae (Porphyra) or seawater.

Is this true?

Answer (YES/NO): NO